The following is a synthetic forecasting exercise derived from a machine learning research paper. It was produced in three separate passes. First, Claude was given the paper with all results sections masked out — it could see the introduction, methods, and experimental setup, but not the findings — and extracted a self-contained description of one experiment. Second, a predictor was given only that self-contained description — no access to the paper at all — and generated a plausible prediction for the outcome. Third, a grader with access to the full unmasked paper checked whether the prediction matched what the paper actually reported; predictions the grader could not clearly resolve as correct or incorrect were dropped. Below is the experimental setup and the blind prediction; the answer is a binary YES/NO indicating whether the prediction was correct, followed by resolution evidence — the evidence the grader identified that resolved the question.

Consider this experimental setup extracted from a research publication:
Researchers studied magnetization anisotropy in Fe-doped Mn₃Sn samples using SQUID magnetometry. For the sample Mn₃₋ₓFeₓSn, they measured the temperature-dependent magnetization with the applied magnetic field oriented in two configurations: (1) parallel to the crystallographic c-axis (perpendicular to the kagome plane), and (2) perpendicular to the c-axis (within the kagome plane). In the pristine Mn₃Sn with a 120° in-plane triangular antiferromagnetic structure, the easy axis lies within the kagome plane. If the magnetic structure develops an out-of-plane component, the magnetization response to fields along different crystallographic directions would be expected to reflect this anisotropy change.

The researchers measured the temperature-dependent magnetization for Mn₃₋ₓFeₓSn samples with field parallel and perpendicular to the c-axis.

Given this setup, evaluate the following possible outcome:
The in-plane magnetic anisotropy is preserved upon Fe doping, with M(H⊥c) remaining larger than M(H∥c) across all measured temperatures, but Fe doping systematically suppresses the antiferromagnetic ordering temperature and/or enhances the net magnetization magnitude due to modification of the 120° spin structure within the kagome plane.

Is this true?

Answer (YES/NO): NO